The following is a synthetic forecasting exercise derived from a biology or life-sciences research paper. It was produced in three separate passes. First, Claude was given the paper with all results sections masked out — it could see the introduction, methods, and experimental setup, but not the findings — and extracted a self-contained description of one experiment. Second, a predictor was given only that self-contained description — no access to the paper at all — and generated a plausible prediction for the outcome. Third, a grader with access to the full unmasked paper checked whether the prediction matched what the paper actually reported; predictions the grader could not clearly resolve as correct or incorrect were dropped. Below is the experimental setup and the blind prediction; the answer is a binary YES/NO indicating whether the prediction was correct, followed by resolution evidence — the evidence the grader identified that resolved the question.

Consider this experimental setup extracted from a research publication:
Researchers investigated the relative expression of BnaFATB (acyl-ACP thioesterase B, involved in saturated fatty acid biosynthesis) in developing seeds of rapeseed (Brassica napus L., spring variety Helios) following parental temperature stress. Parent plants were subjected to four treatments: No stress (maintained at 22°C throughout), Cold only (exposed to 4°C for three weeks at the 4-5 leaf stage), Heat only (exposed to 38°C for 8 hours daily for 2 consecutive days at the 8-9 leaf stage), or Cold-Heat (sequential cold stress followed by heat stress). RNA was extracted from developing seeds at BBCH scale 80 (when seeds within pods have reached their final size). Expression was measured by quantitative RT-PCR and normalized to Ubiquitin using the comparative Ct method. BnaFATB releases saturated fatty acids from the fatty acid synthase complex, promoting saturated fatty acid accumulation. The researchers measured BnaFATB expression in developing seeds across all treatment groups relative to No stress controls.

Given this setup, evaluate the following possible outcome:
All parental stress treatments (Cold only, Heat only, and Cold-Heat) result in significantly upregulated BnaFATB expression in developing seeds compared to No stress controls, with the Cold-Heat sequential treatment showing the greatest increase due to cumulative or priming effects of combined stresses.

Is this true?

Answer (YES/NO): NO